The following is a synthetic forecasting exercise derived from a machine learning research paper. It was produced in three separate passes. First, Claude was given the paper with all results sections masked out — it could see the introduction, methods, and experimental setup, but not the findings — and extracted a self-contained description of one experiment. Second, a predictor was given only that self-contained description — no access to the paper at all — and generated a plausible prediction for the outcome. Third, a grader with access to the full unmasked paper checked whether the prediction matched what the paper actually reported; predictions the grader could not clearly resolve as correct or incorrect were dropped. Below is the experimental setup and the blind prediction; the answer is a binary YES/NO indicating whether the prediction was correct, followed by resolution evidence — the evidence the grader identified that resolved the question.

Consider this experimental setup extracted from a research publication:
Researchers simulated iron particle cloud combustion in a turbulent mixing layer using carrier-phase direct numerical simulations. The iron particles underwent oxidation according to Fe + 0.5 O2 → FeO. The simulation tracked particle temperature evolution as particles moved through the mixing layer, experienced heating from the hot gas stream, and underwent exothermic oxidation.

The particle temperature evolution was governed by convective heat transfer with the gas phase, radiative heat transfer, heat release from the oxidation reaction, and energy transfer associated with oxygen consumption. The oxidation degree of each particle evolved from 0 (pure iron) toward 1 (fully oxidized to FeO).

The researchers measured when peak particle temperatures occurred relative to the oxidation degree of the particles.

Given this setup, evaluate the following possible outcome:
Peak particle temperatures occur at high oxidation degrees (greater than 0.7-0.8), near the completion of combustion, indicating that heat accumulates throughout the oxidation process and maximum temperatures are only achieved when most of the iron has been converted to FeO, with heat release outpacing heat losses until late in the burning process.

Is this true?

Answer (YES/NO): YES